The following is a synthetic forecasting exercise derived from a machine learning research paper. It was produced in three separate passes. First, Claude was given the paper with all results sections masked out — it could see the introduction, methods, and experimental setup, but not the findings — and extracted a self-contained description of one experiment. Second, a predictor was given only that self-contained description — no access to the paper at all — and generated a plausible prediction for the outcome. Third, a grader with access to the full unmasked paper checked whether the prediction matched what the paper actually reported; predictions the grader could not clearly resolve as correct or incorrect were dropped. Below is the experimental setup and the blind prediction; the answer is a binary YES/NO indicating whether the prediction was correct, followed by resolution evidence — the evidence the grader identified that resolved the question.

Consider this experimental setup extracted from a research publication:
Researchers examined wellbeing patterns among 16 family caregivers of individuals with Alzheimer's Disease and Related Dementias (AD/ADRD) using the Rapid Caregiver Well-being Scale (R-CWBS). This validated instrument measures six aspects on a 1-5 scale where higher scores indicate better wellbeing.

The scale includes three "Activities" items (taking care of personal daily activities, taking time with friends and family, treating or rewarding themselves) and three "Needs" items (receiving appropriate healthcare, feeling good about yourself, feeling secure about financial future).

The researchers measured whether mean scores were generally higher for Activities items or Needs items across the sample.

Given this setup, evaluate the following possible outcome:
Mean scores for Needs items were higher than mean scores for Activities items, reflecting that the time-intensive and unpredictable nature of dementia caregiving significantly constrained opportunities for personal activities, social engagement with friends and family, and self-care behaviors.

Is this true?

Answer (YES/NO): YES